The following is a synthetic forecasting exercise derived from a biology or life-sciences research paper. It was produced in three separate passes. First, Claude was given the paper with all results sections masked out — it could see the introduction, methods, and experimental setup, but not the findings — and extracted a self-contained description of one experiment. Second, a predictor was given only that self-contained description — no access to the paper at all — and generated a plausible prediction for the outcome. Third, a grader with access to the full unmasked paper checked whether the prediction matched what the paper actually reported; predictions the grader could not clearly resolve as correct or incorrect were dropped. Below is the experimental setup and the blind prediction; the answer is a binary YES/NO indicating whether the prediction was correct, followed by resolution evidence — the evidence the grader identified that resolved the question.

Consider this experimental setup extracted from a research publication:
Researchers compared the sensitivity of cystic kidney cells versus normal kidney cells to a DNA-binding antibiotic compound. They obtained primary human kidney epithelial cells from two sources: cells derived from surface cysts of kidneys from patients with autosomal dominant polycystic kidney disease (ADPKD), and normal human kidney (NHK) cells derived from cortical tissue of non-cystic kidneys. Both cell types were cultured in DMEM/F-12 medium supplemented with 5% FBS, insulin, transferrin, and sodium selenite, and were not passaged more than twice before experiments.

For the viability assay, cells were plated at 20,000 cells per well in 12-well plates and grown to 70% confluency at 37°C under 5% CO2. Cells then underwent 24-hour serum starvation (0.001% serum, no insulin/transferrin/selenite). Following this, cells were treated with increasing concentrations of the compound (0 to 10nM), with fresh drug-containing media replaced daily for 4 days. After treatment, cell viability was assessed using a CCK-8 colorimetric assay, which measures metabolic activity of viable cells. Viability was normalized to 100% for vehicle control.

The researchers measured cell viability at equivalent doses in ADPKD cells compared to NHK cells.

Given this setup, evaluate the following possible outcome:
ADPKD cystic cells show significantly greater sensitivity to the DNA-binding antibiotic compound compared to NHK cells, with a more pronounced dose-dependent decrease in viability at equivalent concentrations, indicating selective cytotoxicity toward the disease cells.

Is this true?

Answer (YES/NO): YES